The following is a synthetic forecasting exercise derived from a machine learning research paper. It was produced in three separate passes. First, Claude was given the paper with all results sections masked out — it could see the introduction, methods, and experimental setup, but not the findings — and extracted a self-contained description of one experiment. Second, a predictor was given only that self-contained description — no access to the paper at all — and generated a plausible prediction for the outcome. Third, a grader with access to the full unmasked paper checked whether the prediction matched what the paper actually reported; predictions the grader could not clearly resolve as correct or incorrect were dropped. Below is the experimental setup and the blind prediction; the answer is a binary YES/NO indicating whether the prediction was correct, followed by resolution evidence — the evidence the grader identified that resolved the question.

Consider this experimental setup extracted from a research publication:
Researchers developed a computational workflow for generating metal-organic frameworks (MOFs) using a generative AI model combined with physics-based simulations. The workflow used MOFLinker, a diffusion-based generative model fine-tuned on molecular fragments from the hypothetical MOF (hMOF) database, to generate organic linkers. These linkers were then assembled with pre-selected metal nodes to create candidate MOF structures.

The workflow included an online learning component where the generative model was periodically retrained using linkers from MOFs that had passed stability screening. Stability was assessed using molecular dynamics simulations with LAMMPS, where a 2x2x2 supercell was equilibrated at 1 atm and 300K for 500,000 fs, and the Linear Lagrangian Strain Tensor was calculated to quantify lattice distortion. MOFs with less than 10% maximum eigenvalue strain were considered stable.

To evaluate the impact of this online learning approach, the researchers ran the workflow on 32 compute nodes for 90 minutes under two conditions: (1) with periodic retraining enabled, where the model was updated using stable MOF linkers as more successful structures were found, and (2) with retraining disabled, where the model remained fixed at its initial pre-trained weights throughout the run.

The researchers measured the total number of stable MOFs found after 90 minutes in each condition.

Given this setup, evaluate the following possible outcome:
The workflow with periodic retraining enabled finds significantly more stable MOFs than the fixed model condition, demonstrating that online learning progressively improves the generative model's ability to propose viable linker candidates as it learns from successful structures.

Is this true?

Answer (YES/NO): YES